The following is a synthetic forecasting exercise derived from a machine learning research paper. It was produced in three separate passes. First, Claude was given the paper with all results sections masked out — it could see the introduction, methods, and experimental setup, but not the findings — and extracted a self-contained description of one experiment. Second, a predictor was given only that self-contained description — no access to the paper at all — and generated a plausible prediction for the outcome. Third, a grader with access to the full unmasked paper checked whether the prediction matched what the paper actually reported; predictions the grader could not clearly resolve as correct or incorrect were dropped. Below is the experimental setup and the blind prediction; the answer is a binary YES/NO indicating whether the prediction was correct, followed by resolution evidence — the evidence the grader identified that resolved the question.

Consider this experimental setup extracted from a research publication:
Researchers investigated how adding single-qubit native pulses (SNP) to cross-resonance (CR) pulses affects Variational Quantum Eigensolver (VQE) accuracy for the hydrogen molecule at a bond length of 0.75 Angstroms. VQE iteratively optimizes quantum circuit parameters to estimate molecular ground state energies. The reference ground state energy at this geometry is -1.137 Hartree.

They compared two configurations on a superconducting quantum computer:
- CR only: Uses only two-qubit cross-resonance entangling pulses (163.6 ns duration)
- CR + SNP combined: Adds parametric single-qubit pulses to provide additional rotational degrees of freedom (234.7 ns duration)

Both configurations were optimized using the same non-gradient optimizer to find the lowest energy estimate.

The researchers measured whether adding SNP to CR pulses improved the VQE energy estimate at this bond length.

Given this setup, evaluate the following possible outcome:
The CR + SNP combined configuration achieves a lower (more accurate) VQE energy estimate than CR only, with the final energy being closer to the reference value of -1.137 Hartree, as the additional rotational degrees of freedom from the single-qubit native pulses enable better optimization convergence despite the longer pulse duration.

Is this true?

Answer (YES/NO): YES